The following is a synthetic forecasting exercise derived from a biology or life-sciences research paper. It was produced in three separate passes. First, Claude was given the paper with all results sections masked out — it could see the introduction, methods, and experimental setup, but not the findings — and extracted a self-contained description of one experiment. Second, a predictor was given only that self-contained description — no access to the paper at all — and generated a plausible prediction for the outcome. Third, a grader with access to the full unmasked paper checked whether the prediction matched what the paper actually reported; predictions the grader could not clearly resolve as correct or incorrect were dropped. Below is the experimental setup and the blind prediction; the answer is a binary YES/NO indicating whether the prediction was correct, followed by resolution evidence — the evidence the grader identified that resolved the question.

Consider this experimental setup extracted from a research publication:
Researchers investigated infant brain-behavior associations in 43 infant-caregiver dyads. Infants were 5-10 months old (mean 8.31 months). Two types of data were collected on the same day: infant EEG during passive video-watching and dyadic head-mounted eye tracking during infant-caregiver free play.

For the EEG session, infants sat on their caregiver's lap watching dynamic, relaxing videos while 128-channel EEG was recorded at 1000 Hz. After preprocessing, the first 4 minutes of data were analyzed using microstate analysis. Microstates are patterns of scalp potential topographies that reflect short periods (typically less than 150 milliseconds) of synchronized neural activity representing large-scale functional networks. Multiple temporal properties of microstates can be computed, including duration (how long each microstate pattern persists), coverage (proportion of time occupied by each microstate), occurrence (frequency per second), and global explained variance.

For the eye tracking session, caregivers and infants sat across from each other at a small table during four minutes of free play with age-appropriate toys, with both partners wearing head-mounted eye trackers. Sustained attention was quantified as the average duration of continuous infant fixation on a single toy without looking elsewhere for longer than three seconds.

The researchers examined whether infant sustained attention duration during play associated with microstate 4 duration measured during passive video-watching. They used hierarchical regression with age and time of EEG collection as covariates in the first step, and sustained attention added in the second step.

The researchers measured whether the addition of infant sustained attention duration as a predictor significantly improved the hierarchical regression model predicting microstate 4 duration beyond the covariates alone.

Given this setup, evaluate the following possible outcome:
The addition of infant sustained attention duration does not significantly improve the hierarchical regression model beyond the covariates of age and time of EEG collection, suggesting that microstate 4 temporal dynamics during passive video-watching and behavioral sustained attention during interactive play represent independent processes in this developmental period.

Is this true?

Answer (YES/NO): NO